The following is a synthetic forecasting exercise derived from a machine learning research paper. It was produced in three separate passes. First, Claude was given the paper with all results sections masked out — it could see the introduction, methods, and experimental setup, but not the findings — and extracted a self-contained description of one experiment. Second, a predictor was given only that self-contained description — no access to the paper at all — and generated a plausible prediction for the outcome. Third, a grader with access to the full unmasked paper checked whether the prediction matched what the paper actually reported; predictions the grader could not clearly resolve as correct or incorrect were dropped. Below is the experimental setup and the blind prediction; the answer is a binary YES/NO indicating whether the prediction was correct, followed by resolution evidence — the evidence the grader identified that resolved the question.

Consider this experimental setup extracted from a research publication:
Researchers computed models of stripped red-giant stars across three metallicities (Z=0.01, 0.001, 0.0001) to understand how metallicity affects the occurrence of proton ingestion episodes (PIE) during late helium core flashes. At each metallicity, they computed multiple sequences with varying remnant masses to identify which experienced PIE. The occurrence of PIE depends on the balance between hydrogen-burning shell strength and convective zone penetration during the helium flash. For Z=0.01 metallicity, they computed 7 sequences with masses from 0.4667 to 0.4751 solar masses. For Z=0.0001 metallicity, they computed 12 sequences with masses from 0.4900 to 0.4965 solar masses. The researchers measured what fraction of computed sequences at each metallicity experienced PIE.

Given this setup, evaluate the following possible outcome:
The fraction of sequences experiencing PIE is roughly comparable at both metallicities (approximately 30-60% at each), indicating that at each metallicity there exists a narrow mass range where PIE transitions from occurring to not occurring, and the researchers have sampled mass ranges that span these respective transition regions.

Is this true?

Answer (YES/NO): NO